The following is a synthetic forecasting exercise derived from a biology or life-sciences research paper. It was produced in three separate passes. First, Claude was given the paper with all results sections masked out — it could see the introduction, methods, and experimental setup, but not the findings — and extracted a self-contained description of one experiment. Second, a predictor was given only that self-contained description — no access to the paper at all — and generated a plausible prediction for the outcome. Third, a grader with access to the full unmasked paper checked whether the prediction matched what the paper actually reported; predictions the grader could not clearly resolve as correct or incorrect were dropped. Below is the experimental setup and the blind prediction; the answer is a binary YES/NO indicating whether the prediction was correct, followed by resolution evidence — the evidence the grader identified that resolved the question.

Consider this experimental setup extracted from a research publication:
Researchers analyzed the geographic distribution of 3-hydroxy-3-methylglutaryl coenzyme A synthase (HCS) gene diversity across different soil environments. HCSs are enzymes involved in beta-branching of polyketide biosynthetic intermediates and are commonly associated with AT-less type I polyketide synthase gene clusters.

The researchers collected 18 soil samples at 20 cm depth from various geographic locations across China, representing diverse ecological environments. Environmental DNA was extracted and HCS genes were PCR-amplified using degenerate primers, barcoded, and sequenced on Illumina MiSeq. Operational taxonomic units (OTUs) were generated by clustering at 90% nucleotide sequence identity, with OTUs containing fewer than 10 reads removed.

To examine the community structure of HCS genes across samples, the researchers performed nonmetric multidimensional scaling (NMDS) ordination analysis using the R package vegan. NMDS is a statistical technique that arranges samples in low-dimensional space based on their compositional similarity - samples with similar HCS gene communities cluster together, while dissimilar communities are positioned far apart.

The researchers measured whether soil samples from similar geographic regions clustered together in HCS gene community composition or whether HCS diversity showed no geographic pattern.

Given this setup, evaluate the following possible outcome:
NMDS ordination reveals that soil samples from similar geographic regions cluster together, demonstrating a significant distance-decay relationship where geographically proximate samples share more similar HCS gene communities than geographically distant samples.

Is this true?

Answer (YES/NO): NO